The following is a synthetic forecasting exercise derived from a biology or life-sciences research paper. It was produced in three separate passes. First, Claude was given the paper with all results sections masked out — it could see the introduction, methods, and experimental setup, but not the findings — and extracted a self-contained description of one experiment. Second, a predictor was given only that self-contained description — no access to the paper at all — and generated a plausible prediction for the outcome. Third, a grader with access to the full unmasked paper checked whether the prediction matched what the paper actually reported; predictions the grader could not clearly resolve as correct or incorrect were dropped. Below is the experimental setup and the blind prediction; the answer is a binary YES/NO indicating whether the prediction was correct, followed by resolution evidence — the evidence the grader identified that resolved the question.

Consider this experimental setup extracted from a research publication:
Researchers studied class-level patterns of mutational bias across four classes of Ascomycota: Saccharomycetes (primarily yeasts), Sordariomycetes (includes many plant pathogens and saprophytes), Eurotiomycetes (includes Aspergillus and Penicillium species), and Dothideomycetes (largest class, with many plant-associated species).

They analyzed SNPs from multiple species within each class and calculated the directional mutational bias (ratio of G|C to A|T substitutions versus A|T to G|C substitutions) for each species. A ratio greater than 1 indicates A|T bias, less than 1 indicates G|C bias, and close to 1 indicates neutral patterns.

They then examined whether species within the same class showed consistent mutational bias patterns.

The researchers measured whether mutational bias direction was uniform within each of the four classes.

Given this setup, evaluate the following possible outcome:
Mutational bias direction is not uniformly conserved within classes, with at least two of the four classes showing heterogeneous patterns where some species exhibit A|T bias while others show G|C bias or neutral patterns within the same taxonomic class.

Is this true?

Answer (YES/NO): YES